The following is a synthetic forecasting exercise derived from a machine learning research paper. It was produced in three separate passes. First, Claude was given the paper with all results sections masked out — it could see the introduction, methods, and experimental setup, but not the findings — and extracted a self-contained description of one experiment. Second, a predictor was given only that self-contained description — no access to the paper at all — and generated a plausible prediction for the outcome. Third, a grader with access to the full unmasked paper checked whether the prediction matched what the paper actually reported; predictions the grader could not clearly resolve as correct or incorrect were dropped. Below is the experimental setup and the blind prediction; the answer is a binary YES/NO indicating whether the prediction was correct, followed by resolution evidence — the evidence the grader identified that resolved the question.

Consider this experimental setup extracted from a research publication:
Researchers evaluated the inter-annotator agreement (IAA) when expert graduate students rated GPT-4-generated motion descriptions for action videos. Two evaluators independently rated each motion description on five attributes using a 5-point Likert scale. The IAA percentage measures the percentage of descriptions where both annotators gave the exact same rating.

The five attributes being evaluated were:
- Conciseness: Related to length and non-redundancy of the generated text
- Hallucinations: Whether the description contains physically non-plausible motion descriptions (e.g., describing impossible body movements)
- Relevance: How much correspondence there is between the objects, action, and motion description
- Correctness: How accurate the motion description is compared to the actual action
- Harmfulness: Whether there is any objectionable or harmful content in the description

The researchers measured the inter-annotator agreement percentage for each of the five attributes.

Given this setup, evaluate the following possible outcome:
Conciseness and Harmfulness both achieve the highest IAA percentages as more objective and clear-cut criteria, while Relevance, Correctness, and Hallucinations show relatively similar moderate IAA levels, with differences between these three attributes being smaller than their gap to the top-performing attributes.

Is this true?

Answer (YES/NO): NO